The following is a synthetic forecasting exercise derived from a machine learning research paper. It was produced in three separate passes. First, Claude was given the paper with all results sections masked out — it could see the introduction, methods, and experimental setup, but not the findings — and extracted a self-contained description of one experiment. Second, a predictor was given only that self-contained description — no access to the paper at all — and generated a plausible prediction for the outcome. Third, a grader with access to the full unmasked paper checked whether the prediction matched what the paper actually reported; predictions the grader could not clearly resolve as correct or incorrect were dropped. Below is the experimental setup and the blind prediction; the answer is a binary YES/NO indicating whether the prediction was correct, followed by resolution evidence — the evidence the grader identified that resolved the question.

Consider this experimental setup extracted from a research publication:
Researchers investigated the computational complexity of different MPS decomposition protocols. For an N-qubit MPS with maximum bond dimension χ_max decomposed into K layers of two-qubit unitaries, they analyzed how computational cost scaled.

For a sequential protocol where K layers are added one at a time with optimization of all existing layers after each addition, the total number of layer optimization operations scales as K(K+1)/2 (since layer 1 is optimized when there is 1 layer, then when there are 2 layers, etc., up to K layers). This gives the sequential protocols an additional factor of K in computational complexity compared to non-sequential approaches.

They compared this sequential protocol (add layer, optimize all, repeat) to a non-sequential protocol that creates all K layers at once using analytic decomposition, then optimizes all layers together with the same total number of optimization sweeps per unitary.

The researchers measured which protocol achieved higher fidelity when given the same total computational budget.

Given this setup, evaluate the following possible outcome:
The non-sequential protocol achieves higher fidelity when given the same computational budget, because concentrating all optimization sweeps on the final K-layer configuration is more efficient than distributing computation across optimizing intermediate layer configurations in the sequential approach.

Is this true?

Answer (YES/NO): NO